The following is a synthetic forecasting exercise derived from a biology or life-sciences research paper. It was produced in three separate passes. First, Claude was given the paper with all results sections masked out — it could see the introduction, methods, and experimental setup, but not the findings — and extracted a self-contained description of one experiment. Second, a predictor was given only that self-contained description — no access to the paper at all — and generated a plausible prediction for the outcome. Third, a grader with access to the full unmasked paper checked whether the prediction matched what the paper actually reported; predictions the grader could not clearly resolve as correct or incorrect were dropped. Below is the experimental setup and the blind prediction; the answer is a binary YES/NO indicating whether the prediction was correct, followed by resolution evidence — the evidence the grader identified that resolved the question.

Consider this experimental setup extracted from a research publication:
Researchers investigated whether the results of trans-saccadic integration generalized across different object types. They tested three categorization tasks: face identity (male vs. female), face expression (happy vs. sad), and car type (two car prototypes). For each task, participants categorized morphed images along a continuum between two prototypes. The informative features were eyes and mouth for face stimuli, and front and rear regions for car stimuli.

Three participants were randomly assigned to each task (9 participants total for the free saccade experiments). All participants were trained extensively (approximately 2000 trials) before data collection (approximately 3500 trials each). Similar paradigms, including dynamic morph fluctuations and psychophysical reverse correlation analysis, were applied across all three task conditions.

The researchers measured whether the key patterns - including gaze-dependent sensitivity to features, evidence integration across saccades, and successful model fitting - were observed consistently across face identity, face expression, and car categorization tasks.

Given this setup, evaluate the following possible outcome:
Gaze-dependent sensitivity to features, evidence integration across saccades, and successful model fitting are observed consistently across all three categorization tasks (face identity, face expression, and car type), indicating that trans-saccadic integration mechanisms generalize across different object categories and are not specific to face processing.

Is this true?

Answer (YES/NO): YES